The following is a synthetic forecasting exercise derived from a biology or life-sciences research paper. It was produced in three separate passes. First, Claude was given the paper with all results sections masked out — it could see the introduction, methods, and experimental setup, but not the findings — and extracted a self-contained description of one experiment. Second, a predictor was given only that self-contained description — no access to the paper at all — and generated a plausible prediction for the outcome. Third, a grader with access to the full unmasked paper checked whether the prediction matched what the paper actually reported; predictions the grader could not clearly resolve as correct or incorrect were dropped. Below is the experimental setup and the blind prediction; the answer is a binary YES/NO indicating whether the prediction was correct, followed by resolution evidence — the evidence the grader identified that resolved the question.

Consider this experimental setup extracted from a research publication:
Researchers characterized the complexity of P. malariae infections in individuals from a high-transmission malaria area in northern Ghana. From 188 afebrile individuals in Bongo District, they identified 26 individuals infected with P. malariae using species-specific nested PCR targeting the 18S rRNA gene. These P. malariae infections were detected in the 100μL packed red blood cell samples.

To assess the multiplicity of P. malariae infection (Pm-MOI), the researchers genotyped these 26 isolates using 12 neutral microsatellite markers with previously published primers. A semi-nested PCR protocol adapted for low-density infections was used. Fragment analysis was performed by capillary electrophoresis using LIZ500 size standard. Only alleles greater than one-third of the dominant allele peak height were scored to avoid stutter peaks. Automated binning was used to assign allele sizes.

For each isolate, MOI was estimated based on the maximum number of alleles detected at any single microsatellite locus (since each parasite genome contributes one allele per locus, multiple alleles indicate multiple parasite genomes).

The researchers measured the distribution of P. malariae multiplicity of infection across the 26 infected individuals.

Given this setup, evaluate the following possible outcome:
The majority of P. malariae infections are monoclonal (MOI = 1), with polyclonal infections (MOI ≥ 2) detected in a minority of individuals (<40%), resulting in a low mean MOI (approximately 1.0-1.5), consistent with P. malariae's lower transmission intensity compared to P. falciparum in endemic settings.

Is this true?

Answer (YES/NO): NO